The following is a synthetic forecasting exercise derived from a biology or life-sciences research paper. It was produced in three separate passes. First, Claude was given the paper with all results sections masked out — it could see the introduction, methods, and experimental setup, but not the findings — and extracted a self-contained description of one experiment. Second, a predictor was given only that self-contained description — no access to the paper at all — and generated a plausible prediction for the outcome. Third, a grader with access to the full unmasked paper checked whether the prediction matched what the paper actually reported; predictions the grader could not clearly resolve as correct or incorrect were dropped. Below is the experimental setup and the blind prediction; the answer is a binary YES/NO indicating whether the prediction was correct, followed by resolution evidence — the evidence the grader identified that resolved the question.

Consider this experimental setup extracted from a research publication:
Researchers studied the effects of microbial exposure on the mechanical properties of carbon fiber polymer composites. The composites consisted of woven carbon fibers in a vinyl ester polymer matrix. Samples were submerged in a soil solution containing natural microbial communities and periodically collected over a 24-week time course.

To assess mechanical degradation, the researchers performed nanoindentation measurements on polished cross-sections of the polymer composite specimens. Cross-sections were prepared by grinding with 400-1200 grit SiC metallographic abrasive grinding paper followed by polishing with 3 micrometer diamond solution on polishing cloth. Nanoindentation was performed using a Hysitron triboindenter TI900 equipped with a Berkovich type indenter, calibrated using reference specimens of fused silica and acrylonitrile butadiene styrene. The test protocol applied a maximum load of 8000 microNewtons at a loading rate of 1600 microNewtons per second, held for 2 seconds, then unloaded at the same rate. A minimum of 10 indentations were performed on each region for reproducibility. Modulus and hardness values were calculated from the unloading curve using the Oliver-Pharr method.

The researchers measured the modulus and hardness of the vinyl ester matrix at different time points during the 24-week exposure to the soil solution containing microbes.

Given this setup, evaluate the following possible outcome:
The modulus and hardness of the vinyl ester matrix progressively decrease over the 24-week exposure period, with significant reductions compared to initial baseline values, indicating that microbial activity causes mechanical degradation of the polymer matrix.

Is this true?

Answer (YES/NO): YES